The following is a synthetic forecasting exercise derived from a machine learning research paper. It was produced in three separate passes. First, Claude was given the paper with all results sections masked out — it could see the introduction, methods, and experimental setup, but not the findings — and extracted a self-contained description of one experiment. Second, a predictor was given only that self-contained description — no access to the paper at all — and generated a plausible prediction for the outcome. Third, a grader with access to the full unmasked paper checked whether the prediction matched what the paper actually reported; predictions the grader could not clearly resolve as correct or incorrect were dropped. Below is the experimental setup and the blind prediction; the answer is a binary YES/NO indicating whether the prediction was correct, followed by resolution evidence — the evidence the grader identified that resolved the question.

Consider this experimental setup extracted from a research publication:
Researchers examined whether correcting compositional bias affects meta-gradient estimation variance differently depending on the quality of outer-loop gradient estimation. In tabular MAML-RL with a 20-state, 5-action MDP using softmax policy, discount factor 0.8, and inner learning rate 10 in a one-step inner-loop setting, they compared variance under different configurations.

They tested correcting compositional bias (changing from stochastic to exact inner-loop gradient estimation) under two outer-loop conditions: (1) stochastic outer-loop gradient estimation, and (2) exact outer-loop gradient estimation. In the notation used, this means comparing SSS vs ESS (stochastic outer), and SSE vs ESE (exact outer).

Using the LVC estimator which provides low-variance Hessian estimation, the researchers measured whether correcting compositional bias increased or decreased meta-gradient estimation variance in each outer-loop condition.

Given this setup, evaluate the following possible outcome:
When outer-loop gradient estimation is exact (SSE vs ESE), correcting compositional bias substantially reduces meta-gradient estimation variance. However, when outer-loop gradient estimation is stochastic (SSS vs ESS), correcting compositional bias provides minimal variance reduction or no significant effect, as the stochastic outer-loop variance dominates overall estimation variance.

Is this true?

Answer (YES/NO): NO